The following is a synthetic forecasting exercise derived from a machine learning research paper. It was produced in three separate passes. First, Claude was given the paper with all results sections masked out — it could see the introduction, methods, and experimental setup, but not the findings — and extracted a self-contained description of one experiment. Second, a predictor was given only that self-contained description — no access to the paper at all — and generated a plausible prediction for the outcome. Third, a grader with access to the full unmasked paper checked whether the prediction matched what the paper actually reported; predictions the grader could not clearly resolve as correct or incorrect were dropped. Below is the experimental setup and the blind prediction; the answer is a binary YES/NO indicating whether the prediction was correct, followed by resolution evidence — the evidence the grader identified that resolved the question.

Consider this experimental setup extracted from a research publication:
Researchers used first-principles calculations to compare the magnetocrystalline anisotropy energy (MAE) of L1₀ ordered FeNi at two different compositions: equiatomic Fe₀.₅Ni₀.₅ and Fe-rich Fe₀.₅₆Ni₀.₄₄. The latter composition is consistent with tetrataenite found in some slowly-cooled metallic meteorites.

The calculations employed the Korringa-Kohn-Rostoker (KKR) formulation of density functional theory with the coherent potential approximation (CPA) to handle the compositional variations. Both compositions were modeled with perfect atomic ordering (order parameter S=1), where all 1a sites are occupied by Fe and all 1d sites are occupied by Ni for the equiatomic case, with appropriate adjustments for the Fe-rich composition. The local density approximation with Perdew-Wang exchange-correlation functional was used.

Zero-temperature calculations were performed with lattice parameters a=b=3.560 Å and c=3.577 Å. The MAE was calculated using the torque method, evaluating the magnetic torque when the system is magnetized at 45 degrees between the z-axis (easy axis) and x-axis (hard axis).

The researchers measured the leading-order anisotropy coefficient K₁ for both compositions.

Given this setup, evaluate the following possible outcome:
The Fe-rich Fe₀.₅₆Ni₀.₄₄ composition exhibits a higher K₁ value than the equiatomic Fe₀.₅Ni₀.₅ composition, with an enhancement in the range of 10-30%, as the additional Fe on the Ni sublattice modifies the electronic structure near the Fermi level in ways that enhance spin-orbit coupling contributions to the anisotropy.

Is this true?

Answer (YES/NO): NO